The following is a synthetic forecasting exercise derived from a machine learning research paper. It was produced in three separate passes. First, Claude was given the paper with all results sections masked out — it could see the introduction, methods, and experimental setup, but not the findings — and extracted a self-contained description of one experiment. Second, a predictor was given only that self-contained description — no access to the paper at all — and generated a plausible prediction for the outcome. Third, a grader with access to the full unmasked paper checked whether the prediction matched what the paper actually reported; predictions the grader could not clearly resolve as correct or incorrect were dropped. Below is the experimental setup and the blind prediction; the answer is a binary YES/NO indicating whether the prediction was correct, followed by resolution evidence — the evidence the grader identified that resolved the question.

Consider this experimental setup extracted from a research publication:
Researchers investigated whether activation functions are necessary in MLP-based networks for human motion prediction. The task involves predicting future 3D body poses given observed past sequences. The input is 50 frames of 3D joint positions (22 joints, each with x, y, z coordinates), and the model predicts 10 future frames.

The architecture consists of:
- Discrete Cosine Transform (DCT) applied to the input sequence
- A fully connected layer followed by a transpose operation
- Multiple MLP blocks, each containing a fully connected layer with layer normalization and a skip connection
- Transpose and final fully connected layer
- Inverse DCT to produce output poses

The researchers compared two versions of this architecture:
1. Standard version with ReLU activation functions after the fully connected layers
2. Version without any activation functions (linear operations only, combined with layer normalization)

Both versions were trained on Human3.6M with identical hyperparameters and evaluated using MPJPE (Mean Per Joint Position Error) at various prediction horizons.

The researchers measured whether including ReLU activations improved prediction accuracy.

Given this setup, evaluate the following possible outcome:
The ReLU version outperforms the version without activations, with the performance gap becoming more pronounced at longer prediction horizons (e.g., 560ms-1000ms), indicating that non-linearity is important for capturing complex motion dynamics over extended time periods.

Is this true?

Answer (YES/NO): NO